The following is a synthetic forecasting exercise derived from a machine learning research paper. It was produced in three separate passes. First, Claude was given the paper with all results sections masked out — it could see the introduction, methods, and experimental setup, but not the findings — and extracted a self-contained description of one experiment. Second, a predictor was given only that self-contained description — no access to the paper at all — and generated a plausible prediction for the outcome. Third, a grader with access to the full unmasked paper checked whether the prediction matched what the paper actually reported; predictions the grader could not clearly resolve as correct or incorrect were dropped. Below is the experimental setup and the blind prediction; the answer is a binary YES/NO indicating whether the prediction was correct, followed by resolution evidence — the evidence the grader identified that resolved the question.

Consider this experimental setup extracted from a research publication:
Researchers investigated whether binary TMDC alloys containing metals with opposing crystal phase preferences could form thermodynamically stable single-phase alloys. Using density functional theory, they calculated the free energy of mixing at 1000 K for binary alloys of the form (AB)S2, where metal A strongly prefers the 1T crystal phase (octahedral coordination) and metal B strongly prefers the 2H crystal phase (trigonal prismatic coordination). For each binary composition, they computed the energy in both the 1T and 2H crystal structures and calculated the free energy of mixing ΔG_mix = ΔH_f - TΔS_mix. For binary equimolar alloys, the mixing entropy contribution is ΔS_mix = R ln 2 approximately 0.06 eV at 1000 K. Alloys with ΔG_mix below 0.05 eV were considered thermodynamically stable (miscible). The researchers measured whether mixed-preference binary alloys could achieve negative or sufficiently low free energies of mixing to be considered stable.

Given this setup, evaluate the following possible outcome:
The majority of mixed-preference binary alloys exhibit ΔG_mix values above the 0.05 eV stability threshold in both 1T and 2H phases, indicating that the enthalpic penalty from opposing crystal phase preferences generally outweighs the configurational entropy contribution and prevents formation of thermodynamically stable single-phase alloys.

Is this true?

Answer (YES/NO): YES